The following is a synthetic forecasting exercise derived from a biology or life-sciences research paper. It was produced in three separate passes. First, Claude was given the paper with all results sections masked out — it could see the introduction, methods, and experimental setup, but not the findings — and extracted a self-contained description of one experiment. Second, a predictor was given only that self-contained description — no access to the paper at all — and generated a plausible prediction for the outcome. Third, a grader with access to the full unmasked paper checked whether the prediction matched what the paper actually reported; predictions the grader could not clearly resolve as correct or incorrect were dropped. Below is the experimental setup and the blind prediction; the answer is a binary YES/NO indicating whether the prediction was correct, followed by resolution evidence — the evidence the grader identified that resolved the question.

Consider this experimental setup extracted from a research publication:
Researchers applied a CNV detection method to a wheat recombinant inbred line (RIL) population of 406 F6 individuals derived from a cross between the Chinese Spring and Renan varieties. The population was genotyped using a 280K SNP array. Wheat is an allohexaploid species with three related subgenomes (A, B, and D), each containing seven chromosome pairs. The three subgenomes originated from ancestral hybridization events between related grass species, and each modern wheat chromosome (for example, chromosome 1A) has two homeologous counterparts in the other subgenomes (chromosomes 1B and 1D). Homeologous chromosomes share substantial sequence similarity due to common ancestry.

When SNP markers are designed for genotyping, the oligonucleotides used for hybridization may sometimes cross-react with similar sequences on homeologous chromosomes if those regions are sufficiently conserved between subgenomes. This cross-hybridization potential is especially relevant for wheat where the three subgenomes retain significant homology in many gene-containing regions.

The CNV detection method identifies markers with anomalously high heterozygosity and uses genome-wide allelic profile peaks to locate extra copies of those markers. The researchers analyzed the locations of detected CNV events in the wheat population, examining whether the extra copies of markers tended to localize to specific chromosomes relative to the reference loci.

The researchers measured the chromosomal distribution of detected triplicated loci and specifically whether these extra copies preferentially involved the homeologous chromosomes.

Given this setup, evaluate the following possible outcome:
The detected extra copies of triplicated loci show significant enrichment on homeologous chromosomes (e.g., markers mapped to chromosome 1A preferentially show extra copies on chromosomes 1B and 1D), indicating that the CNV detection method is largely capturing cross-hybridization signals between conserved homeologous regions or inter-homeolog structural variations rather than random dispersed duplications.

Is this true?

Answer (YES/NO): YES